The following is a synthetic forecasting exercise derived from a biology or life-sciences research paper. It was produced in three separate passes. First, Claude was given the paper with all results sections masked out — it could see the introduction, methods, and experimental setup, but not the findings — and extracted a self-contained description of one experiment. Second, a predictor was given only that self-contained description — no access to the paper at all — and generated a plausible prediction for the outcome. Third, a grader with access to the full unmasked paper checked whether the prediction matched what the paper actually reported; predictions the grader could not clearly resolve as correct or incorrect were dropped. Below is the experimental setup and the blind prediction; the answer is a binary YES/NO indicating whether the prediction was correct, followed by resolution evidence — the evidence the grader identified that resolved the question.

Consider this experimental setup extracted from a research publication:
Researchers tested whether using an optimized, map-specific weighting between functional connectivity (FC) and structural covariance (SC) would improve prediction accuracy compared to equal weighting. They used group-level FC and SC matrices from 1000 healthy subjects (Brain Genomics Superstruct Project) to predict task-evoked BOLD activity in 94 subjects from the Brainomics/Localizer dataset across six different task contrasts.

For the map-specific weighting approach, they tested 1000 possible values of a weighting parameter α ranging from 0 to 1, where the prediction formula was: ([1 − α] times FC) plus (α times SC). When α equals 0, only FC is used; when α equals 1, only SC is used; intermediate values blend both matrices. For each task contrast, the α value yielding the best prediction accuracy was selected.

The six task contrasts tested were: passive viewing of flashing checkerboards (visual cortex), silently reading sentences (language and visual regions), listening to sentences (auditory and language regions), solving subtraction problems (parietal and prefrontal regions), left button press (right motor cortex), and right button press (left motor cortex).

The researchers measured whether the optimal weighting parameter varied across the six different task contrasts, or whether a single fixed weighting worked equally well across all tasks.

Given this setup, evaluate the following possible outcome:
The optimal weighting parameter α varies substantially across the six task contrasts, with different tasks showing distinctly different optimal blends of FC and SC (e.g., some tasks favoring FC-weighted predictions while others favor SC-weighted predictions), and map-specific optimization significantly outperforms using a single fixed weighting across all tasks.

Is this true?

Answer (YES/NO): NO